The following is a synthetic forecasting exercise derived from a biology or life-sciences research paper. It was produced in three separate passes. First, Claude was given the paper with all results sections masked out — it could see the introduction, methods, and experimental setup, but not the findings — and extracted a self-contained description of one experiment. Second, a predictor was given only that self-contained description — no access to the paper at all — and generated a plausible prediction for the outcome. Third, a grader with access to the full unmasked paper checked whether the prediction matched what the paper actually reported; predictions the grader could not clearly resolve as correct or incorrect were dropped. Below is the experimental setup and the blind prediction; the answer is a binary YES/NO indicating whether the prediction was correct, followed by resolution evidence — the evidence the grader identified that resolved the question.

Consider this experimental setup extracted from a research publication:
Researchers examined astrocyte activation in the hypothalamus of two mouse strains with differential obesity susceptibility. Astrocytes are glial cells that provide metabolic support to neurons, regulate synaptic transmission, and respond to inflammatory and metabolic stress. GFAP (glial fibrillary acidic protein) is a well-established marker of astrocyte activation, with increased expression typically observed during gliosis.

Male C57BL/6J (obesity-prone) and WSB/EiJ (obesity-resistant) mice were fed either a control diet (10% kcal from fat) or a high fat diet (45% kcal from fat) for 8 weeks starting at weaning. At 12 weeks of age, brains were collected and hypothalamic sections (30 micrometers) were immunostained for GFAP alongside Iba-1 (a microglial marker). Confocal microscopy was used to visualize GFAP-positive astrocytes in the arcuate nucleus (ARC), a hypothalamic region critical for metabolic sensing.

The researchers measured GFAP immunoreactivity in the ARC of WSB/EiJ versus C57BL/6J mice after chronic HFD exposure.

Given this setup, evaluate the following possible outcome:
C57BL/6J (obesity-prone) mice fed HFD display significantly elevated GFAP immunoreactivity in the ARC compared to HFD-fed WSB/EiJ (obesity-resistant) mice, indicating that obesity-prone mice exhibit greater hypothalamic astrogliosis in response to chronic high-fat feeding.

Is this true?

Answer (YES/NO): NO